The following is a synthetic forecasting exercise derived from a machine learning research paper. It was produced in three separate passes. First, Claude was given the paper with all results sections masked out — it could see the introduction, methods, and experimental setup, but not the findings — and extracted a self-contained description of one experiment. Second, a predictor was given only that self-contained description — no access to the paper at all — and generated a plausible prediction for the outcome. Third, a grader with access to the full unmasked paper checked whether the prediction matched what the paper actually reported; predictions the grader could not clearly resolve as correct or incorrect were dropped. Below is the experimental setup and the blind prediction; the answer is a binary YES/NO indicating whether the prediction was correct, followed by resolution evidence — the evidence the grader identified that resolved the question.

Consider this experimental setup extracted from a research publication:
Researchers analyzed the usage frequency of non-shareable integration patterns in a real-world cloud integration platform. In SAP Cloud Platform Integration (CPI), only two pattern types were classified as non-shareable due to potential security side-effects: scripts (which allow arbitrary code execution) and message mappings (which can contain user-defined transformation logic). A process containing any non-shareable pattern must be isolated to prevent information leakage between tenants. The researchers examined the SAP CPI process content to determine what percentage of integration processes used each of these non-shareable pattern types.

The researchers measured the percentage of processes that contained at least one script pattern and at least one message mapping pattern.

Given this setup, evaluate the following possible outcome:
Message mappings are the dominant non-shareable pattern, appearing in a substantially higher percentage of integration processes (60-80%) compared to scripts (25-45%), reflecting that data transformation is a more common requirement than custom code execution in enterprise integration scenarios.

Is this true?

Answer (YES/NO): NO